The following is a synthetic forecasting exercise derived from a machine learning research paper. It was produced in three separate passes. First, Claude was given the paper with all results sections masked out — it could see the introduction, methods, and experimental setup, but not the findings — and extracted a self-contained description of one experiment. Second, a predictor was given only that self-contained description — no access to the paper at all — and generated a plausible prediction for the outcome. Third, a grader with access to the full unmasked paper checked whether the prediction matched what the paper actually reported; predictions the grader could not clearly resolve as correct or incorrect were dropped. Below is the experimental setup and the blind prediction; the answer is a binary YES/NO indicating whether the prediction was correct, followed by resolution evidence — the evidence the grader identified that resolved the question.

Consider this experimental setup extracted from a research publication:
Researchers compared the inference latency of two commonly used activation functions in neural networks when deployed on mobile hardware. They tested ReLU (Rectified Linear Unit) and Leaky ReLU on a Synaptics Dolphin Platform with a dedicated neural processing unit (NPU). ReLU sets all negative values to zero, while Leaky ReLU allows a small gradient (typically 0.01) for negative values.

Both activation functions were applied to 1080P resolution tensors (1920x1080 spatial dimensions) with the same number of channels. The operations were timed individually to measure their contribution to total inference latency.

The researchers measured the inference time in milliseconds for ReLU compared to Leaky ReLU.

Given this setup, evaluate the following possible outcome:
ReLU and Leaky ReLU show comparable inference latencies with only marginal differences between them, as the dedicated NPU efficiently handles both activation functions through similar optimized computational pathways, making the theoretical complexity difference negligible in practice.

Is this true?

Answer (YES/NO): NO